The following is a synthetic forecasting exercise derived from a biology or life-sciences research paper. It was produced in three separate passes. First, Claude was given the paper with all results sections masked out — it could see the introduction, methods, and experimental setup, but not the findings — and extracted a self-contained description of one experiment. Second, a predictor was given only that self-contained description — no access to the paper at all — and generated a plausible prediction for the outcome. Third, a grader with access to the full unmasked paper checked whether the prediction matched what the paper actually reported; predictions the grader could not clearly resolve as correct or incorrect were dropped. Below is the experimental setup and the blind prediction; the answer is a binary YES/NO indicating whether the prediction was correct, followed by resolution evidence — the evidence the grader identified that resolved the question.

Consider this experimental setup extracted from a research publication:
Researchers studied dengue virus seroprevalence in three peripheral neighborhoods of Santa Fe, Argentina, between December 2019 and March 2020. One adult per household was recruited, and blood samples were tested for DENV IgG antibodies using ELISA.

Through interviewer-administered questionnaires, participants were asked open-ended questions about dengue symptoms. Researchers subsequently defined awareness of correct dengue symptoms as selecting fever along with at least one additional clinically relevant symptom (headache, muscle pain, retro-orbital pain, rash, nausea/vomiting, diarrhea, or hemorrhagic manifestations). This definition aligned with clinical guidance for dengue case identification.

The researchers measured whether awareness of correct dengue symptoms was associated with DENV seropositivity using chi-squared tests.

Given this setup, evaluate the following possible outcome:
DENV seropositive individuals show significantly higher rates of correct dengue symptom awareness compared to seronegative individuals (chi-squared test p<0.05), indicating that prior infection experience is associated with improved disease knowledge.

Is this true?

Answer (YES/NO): NO